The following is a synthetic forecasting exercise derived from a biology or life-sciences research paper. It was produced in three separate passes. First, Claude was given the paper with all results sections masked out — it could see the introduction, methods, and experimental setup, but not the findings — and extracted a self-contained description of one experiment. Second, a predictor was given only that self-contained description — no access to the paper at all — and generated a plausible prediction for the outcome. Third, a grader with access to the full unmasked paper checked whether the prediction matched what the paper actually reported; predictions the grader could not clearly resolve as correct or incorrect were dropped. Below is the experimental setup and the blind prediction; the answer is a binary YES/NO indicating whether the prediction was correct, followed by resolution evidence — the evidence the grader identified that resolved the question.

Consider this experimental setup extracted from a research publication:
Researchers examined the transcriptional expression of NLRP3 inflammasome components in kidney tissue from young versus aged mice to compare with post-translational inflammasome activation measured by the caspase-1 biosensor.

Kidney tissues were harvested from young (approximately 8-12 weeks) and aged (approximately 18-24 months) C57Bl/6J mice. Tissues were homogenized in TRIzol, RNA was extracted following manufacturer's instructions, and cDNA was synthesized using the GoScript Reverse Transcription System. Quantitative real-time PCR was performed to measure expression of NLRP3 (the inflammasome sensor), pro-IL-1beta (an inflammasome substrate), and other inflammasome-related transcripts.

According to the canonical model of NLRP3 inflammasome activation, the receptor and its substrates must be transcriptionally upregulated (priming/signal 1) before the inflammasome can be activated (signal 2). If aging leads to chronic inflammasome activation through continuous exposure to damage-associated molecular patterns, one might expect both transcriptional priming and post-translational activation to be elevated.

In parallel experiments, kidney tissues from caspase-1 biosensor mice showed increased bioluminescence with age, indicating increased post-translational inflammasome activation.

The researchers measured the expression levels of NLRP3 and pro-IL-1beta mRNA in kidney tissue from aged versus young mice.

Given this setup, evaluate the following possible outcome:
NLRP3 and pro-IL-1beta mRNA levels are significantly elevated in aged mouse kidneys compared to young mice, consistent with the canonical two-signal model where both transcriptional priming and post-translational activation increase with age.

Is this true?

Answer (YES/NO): NO